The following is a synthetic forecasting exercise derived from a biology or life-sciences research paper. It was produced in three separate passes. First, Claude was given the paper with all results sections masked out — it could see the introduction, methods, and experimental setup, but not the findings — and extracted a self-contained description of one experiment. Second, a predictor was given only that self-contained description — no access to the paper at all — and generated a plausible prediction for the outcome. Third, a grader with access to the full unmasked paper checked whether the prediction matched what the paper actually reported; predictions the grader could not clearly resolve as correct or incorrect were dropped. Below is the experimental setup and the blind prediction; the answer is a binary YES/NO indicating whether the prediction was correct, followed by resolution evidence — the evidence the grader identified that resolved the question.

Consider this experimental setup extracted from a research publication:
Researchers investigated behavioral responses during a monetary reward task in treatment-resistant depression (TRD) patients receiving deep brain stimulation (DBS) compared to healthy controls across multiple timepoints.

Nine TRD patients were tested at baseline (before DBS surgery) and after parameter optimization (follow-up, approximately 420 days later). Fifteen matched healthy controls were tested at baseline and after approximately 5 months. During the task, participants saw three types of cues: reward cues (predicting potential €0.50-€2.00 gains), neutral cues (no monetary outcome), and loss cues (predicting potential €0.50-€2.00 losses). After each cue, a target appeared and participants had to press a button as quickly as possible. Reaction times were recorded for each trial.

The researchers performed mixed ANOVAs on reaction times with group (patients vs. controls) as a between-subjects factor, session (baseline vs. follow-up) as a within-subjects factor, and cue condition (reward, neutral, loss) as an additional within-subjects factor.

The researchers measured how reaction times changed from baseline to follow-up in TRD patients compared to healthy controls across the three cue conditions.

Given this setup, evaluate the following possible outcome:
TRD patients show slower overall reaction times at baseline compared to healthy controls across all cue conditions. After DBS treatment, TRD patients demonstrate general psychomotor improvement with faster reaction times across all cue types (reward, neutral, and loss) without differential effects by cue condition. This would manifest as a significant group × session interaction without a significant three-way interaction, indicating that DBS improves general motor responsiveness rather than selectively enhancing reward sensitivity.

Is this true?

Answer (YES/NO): NO